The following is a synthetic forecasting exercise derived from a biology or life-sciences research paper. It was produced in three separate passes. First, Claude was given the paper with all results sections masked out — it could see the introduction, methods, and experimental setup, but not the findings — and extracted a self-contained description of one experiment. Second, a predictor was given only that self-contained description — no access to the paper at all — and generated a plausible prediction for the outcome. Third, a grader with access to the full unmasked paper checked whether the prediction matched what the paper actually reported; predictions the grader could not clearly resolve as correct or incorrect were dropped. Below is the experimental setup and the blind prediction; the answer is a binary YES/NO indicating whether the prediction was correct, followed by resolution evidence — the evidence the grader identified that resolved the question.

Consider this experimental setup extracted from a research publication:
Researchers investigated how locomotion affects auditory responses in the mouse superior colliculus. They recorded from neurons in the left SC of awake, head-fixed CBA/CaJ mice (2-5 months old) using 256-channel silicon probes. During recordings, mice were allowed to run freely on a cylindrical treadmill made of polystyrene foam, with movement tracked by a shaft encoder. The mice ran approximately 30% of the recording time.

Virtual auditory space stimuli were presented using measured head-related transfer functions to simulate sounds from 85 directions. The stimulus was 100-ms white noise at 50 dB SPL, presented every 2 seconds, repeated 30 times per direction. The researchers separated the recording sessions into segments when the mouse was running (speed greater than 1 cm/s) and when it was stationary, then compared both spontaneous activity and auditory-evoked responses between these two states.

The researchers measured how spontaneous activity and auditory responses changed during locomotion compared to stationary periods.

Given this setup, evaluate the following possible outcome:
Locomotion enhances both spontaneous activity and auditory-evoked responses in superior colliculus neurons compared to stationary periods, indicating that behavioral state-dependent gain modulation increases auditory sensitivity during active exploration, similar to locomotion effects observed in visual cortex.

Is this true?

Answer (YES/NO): NO